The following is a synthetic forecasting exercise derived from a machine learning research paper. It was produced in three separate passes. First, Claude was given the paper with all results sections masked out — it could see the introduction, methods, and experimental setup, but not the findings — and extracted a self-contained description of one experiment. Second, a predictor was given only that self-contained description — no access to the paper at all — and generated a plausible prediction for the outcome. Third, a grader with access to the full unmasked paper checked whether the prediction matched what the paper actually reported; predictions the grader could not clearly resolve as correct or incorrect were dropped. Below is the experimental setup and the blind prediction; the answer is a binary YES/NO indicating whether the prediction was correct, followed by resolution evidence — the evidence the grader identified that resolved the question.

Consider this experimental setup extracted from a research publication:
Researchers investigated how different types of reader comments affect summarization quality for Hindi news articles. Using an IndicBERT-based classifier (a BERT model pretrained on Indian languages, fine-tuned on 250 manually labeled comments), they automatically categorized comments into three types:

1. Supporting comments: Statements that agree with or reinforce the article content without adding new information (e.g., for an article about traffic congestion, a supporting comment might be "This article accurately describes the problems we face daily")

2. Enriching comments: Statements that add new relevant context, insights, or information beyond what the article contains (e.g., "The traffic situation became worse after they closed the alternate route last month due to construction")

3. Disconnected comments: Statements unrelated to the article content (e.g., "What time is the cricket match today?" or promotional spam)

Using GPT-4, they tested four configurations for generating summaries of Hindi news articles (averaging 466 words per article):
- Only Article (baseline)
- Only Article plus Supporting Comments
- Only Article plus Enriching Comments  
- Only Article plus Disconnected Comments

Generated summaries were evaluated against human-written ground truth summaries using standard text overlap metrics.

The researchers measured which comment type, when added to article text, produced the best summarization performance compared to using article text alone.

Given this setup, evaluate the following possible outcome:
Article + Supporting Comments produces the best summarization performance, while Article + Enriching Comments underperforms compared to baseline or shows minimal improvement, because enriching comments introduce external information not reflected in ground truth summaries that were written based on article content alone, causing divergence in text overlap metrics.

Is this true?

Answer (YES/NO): NO